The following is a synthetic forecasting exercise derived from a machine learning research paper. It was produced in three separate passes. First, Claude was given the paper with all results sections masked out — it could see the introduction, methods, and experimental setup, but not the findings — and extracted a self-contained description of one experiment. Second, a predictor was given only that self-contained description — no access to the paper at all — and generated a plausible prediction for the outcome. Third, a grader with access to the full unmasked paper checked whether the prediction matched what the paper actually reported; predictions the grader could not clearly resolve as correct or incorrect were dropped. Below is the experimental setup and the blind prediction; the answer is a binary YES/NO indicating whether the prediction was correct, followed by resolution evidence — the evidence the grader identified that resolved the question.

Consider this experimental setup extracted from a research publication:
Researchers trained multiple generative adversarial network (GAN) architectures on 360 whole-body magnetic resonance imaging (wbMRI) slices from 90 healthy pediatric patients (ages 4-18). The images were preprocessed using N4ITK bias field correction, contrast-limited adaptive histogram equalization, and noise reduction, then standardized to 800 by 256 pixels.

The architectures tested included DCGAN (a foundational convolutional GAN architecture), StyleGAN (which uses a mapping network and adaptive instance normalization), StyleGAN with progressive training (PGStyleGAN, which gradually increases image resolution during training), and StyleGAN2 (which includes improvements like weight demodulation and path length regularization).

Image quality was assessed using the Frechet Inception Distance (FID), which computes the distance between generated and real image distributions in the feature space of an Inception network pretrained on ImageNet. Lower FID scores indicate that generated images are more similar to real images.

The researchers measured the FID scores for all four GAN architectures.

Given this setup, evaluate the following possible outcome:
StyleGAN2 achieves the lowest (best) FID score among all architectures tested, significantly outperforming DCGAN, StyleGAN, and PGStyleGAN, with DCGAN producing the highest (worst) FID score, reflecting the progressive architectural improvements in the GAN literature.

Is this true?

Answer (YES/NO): NO